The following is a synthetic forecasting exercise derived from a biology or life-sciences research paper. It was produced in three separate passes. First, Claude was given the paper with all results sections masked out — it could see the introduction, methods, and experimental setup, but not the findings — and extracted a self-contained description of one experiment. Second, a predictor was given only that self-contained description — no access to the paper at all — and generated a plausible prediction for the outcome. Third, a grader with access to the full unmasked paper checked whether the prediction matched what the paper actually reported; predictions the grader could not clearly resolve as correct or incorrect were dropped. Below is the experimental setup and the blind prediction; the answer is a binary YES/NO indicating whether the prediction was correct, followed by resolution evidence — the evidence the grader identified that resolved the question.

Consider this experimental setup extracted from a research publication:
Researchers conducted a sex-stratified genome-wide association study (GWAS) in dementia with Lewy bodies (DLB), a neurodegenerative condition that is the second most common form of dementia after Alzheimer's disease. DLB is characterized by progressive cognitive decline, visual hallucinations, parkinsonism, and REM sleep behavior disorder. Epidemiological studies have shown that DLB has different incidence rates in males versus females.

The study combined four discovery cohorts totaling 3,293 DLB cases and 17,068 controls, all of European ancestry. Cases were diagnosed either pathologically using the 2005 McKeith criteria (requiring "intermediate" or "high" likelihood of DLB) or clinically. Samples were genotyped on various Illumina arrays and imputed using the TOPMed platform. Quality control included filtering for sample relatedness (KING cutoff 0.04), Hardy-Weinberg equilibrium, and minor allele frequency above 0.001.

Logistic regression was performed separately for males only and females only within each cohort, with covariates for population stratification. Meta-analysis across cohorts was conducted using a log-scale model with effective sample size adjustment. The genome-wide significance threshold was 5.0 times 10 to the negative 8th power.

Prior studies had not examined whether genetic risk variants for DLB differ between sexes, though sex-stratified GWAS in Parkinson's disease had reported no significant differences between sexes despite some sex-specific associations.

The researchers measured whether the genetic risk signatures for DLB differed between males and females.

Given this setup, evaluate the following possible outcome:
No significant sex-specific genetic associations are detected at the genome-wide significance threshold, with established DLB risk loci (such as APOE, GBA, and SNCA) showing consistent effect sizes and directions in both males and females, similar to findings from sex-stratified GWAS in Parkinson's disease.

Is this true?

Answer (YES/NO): NO